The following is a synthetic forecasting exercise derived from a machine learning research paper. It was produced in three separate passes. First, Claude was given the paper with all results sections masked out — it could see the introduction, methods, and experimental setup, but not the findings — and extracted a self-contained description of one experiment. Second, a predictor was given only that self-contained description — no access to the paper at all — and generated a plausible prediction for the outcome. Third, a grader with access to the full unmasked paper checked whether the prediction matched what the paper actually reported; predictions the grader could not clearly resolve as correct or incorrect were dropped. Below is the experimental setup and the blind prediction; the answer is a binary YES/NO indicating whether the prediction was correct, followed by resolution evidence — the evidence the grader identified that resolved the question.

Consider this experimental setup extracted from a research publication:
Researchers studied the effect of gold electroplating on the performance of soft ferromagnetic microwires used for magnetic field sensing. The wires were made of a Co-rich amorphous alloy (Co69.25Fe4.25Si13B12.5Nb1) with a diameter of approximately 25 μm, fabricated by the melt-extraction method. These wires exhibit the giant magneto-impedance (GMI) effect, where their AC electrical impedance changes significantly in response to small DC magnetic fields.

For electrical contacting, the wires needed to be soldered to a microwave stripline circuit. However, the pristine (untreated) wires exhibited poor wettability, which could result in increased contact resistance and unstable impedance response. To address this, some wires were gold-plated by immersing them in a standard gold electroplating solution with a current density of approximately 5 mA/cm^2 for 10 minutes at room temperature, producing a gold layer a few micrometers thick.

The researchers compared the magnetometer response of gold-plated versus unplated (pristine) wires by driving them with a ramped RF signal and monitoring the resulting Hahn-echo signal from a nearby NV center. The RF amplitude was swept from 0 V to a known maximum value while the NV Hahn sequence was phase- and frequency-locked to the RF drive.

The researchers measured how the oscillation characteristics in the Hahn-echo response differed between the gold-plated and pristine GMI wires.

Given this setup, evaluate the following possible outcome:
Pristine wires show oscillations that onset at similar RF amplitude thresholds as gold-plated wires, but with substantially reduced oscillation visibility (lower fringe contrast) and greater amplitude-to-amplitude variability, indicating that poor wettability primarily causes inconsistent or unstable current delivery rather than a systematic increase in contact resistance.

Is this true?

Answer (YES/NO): NO